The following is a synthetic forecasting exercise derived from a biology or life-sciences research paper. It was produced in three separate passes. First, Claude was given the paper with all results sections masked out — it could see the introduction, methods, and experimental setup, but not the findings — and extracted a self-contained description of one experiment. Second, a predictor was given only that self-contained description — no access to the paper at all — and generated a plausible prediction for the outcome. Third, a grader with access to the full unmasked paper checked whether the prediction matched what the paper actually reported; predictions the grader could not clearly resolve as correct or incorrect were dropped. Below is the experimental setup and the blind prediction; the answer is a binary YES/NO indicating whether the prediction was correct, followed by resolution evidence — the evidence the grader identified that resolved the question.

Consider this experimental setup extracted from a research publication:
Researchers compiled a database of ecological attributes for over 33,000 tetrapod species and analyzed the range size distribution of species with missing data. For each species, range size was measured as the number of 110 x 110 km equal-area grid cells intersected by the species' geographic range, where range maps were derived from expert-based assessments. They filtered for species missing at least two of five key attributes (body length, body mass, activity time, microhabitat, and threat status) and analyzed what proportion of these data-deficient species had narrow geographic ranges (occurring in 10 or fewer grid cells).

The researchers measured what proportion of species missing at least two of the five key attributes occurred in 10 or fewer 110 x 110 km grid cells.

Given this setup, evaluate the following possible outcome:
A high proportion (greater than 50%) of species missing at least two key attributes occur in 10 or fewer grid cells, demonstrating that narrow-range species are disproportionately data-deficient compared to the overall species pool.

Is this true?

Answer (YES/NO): YES